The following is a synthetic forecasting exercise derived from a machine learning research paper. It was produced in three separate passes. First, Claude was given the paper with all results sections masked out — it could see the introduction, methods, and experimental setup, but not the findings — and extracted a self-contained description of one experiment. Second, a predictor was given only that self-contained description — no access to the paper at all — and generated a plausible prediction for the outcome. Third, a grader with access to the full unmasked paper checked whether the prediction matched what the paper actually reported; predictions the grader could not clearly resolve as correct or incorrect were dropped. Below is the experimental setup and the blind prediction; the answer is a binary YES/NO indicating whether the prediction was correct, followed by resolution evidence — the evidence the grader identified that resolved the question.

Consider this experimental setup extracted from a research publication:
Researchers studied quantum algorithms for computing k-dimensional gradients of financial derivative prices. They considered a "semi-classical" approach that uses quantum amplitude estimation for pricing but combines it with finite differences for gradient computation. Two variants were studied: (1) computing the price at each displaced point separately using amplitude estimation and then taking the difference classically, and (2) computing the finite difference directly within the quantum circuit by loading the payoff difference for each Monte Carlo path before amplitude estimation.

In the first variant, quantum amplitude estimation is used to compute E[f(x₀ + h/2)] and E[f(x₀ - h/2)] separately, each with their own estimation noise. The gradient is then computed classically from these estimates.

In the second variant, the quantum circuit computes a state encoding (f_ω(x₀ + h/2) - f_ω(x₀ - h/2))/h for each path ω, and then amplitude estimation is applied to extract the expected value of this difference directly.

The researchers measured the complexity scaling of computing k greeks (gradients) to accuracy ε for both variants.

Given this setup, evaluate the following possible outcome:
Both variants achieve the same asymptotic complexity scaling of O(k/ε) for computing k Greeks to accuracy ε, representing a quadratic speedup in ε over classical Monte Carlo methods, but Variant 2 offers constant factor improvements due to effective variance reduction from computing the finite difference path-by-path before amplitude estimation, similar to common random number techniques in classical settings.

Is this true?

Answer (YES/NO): NO